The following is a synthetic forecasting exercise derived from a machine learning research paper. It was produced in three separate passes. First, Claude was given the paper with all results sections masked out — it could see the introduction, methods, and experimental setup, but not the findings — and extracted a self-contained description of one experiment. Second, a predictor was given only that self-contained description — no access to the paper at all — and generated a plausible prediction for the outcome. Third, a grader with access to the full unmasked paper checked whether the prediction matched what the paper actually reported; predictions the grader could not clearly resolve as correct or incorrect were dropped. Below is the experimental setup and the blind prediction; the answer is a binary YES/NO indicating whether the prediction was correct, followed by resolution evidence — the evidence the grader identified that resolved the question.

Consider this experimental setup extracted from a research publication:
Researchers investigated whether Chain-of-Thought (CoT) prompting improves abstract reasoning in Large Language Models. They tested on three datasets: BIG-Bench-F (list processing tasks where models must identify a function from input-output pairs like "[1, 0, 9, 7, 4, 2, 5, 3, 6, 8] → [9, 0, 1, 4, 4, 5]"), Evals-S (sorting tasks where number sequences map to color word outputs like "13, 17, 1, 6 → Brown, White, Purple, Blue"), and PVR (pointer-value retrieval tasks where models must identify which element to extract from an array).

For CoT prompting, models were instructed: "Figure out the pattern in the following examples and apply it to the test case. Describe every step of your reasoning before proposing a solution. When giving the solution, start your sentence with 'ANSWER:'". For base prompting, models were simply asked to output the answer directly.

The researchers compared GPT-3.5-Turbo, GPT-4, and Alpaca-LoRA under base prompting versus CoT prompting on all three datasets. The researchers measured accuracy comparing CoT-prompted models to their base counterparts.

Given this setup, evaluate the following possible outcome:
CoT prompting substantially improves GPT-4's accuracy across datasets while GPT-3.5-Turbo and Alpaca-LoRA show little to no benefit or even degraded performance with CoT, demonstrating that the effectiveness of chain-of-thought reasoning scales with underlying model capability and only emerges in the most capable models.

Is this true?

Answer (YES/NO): NO